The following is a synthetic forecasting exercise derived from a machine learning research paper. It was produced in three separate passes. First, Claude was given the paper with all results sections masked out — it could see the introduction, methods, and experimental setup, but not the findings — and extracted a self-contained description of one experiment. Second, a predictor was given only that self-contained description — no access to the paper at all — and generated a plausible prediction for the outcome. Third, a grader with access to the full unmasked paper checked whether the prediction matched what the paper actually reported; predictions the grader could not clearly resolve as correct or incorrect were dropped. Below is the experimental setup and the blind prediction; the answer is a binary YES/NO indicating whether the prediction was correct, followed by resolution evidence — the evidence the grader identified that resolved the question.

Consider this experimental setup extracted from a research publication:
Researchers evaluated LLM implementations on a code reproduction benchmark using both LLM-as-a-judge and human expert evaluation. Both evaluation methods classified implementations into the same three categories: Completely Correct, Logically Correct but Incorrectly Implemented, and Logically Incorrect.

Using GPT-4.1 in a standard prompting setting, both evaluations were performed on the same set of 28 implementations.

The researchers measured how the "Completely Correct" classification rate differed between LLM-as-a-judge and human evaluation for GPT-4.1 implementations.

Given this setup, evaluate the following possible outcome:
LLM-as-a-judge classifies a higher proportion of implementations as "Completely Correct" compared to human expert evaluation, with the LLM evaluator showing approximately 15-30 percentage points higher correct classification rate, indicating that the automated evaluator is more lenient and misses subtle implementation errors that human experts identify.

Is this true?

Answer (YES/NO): NO